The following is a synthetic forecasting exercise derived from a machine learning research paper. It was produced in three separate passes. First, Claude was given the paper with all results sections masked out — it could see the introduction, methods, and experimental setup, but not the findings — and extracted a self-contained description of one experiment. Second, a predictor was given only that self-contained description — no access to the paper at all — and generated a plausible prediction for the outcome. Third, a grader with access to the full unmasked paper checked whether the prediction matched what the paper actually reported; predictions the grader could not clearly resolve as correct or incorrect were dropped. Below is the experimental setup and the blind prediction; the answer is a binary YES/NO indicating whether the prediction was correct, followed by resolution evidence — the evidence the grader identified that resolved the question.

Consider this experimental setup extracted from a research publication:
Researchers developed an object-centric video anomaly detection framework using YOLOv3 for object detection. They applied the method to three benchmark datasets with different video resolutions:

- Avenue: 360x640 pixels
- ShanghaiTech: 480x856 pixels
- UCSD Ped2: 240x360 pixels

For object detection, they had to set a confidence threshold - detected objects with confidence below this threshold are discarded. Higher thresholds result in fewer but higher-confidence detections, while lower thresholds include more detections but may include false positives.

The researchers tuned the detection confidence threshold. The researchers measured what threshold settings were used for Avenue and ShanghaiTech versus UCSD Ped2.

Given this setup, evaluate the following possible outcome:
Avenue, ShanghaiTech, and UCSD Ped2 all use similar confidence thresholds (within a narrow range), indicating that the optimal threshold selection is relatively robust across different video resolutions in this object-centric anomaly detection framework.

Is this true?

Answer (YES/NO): NO